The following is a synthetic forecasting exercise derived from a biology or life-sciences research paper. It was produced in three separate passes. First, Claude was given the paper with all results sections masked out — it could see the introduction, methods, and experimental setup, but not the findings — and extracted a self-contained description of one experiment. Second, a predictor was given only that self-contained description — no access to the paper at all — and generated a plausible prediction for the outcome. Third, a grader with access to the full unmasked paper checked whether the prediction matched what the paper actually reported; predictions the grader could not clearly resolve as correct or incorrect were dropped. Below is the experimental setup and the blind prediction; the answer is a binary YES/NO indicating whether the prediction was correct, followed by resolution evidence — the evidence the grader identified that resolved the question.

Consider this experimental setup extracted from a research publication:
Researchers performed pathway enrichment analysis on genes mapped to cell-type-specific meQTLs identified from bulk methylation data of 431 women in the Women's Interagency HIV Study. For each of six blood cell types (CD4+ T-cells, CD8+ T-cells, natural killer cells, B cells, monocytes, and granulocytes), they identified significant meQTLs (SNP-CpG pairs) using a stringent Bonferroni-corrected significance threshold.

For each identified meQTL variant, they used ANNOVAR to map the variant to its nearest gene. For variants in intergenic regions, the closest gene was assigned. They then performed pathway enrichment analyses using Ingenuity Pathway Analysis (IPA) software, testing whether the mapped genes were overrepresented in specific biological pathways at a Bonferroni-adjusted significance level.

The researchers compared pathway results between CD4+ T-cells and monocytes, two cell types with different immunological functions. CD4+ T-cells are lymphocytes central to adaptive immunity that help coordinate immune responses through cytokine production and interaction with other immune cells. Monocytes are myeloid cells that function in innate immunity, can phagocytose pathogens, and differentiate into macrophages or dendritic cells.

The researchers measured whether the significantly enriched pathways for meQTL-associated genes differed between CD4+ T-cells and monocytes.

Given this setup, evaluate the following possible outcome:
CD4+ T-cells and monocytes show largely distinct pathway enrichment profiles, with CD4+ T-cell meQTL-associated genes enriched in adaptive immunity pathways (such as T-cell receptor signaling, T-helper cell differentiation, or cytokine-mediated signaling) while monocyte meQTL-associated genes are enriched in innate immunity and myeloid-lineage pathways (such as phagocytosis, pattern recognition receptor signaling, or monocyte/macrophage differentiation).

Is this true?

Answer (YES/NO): NO